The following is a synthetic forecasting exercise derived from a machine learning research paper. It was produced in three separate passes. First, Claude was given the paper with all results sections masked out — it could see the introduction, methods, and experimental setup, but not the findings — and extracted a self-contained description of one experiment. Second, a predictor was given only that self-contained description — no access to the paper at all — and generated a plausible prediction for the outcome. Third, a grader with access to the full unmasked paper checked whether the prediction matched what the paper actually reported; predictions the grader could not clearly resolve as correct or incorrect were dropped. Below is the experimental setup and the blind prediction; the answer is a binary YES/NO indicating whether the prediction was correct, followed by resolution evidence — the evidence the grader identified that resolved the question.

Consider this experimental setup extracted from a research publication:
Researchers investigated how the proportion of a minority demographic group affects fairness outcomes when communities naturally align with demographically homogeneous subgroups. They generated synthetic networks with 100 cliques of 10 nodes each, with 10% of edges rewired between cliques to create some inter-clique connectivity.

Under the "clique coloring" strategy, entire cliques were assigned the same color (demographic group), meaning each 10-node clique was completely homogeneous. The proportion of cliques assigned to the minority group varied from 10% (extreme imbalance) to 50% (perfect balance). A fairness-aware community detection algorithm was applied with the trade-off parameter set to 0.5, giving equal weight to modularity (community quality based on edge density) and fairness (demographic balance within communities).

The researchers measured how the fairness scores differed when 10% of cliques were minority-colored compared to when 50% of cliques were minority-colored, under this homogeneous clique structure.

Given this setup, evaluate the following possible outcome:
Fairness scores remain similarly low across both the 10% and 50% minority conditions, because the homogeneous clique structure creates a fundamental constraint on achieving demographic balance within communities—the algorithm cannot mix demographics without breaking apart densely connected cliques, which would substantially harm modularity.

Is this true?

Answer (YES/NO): NO